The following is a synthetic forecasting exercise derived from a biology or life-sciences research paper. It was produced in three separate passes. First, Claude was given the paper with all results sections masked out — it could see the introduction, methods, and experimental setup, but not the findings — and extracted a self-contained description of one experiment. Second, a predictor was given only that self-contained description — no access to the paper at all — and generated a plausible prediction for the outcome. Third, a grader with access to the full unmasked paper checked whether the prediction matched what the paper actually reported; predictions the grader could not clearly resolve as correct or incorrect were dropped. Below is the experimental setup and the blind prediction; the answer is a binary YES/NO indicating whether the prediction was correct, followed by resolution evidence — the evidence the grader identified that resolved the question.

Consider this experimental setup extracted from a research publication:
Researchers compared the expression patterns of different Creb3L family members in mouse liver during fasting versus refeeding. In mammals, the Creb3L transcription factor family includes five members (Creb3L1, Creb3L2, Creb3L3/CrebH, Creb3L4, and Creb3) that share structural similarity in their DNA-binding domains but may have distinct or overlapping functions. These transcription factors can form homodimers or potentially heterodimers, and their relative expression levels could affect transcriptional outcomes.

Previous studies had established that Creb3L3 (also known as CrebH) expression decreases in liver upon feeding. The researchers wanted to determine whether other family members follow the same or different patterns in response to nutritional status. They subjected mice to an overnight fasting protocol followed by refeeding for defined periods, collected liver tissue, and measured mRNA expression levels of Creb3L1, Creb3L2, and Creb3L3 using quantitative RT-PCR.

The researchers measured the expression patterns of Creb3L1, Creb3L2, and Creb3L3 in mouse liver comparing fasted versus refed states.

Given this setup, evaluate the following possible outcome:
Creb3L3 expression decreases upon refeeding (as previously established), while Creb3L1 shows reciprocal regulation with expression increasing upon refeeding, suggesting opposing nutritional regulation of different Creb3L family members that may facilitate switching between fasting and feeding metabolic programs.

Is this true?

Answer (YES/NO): YES